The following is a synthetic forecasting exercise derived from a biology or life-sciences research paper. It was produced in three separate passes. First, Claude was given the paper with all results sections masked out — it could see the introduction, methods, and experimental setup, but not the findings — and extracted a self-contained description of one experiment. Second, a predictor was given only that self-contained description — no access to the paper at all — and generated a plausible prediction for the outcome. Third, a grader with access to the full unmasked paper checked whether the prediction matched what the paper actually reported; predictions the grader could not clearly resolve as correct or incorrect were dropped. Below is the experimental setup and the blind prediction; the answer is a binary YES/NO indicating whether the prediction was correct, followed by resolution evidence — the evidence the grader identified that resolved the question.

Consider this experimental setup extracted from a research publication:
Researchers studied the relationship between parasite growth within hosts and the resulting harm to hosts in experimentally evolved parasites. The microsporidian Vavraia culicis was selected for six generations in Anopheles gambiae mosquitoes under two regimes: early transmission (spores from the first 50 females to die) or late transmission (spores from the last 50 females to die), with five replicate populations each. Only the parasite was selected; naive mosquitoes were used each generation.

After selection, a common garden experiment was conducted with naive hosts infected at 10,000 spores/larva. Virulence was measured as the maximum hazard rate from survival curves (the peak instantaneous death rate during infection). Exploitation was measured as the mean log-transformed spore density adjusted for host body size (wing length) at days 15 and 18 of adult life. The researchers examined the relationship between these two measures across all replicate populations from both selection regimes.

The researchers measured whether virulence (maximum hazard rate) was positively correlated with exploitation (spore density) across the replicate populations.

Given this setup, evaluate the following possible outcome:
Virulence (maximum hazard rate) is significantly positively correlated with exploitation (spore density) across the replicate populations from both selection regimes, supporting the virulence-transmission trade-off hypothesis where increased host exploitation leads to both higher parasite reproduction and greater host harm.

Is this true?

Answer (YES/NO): NO